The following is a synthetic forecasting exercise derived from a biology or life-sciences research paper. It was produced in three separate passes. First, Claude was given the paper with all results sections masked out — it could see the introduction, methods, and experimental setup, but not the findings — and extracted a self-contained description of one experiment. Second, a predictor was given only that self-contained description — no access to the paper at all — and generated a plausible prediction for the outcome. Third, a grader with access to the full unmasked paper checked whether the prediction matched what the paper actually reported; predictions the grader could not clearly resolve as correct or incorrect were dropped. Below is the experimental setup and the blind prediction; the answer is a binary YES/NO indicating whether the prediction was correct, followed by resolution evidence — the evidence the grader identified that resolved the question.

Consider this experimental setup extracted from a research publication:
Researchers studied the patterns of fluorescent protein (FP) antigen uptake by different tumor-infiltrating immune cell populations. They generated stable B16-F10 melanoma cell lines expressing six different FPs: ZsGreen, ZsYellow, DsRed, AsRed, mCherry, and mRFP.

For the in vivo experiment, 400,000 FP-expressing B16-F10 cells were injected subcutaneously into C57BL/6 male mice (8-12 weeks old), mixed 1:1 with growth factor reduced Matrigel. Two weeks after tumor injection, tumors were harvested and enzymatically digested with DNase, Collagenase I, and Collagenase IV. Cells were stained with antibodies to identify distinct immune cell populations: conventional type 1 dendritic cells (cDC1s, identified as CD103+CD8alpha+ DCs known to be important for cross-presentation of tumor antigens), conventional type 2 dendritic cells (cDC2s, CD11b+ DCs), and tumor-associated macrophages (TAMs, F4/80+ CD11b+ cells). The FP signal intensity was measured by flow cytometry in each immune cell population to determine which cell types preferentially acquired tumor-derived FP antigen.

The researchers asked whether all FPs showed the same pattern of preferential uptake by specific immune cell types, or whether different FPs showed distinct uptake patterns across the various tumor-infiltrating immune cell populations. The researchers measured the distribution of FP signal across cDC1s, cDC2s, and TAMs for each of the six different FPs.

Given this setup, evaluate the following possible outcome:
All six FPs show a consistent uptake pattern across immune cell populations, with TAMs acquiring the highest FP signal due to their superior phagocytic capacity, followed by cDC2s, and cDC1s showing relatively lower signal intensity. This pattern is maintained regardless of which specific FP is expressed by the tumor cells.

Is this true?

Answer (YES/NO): NO